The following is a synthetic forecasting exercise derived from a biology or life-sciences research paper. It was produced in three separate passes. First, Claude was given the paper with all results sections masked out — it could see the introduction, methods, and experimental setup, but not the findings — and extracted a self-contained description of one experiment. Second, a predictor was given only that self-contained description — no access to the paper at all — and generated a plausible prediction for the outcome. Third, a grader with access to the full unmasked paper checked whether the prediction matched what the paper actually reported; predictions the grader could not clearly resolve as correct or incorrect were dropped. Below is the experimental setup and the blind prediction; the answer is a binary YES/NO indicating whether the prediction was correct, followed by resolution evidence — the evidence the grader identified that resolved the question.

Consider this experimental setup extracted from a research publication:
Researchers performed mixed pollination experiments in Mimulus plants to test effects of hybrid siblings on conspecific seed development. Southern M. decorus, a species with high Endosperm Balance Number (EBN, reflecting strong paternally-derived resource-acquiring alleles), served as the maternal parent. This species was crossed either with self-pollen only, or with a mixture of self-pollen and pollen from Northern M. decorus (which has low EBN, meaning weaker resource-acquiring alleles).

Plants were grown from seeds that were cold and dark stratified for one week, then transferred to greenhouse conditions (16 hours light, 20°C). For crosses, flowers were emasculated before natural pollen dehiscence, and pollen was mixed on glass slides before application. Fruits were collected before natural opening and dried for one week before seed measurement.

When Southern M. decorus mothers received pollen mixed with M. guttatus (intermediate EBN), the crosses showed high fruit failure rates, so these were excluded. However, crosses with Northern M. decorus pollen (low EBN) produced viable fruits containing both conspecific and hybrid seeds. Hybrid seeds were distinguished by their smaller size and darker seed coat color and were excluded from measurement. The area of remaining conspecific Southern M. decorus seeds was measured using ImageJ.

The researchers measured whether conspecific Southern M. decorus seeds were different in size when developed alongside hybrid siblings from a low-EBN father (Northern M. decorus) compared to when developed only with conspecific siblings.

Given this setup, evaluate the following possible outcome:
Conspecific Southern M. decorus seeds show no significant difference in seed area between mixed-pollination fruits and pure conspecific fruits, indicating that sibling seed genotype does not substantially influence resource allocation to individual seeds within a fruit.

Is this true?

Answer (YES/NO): NO